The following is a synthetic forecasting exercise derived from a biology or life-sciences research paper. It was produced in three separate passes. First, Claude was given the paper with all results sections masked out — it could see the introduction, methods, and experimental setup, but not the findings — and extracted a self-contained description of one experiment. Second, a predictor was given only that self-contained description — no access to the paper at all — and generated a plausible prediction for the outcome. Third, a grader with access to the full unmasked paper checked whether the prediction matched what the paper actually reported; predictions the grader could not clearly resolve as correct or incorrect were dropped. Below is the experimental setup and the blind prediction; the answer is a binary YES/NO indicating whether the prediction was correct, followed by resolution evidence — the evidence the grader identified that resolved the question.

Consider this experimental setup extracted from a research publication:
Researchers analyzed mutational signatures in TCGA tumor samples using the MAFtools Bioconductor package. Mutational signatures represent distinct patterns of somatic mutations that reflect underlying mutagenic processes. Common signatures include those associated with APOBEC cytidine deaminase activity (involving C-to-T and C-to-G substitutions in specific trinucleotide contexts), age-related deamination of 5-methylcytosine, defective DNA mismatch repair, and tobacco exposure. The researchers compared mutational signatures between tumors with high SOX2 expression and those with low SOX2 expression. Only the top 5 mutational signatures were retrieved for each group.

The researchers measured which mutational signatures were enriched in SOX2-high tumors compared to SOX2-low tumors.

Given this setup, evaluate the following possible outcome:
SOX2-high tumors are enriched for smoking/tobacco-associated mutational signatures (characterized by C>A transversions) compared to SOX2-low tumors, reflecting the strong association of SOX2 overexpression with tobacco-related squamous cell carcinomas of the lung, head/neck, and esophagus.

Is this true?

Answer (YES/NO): NO